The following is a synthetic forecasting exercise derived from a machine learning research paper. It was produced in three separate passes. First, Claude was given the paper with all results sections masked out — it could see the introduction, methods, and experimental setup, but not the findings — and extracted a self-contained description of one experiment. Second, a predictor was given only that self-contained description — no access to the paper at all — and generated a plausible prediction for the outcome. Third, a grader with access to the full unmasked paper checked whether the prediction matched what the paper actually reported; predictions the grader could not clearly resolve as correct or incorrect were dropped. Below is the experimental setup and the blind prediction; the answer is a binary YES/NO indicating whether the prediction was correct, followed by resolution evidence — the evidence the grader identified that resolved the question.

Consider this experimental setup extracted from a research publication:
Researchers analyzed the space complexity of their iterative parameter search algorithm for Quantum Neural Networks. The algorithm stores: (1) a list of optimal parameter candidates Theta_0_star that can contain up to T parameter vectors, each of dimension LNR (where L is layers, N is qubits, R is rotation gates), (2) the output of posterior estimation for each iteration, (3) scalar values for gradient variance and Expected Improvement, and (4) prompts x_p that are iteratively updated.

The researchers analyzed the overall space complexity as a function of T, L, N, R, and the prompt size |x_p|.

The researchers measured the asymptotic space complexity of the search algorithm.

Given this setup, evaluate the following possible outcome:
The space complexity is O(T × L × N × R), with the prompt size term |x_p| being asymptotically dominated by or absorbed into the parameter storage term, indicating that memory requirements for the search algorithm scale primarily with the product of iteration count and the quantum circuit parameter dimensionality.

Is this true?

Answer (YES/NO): NO